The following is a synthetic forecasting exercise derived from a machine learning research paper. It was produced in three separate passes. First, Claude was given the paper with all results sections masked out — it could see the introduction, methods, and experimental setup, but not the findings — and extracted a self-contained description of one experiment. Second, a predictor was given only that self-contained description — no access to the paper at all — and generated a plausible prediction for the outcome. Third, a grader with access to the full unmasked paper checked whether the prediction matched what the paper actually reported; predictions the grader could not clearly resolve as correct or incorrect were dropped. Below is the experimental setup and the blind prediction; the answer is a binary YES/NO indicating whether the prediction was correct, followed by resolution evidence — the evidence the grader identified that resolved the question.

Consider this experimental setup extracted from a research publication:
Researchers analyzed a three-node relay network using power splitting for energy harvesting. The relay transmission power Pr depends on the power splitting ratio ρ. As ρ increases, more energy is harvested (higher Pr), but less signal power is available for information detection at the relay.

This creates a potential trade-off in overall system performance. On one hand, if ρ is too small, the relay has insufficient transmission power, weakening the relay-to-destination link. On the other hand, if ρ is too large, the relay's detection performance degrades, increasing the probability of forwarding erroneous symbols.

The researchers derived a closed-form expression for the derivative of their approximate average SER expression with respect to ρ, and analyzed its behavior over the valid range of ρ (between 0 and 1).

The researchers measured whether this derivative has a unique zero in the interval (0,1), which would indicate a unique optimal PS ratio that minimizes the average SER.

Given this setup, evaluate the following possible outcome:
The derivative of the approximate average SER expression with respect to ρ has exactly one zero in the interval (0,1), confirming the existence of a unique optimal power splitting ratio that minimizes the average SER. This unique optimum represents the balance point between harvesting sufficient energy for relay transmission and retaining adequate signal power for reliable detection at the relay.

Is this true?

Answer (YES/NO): YES